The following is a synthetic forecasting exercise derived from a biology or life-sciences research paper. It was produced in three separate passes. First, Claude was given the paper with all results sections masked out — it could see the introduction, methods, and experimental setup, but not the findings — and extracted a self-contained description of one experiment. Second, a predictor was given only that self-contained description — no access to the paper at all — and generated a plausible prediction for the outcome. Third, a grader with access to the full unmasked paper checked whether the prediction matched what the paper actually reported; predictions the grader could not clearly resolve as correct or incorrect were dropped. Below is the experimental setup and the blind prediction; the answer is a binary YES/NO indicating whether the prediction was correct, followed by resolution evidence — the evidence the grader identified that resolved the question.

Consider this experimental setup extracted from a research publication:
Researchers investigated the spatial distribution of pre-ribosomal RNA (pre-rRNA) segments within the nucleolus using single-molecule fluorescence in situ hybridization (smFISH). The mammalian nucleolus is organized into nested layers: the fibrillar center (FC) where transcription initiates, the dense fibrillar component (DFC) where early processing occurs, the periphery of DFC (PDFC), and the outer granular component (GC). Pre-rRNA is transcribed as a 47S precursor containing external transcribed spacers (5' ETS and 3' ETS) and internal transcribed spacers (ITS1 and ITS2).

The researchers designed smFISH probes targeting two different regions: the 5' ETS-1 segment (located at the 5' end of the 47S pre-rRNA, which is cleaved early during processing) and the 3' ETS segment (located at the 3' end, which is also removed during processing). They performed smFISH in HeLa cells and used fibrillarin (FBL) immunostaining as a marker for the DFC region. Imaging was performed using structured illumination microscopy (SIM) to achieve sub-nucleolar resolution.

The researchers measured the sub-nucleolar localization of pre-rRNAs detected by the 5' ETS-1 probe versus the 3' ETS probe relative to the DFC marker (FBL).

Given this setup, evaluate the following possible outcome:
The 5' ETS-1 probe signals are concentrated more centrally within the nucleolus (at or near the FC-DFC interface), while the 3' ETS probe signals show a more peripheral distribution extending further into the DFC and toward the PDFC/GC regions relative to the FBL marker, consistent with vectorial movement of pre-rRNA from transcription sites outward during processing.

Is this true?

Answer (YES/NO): YES